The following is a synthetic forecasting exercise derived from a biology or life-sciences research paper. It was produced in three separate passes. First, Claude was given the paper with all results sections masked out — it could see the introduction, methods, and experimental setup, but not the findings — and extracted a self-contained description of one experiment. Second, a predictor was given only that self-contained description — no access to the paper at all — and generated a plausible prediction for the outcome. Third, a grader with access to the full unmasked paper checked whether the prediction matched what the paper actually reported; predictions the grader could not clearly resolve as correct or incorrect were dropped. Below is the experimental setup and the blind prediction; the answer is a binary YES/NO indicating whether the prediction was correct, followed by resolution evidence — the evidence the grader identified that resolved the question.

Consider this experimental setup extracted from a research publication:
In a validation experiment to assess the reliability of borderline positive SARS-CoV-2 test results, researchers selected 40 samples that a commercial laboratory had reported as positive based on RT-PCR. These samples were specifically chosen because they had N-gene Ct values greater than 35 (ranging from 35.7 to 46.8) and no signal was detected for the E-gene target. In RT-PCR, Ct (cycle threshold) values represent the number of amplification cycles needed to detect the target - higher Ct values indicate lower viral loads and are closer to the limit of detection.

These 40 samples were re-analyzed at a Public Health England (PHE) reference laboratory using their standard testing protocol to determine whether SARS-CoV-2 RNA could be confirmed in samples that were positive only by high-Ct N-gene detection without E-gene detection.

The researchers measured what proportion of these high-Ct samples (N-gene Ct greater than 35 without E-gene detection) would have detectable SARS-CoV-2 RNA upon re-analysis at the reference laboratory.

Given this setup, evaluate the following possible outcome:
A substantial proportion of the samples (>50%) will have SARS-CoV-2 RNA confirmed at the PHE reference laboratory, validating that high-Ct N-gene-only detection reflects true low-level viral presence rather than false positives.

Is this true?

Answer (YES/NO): NO